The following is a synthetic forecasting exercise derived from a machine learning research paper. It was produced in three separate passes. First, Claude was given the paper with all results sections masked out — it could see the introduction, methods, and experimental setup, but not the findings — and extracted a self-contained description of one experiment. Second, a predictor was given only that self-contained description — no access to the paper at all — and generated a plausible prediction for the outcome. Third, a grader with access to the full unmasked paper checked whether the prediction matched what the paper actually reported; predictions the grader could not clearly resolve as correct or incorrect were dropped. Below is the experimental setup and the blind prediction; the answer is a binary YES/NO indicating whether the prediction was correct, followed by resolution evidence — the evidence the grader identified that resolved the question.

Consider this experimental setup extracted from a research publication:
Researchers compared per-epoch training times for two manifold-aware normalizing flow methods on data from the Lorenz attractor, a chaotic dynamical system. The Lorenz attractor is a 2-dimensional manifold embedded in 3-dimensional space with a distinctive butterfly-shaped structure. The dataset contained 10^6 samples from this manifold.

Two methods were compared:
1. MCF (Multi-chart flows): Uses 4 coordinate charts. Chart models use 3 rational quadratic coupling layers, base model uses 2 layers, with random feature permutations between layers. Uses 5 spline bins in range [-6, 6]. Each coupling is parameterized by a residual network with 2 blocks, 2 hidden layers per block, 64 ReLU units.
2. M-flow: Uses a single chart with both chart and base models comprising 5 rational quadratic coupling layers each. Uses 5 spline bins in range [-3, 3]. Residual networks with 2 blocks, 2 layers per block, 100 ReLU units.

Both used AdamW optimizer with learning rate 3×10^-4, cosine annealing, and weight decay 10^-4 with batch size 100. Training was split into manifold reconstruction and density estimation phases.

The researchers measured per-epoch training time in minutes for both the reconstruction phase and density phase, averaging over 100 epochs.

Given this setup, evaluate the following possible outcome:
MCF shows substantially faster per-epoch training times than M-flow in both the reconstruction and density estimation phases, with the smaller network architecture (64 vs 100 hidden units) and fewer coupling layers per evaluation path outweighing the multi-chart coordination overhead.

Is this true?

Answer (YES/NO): NO